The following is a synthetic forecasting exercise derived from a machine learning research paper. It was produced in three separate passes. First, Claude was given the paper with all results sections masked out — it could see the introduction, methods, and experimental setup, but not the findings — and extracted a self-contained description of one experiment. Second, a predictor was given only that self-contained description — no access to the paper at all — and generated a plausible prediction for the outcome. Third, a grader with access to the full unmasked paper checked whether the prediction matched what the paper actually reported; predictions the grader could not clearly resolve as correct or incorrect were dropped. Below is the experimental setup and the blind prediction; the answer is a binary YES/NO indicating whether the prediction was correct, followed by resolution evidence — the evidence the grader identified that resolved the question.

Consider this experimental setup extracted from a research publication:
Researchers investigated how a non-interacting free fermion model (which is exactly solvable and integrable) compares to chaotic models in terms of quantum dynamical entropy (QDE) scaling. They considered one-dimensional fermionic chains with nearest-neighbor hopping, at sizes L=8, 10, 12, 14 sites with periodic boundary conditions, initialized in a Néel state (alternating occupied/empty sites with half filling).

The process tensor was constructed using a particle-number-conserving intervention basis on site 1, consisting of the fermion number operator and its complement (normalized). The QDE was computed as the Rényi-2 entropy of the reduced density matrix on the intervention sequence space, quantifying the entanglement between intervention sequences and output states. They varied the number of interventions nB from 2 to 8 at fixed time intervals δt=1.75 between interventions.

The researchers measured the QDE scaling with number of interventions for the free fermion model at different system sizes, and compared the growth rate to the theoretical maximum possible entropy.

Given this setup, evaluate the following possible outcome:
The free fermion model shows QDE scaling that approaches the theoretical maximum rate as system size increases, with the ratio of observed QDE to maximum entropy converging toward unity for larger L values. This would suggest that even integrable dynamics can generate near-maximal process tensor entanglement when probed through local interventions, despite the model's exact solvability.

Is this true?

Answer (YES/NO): NO